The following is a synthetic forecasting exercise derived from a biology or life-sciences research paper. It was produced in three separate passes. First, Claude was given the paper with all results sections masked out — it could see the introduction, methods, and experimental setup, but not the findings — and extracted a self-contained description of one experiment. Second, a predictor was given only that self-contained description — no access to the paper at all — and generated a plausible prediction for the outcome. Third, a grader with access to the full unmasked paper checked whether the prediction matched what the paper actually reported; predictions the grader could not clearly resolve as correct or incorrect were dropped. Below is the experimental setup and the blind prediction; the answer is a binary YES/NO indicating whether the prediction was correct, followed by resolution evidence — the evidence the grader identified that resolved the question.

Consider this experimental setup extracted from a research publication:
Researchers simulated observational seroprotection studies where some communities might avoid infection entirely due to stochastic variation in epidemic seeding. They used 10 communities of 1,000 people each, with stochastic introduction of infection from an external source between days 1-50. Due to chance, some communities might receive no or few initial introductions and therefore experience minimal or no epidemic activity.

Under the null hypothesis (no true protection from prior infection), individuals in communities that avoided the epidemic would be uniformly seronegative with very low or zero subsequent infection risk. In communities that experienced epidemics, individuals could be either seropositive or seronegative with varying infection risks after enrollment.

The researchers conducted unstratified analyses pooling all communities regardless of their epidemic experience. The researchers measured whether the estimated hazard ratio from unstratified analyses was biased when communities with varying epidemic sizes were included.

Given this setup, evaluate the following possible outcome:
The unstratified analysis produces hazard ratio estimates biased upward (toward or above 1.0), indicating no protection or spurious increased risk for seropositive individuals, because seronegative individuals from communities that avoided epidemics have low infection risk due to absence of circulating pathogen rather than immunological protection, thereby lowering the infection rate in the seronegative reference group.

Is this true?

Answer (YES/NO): YES